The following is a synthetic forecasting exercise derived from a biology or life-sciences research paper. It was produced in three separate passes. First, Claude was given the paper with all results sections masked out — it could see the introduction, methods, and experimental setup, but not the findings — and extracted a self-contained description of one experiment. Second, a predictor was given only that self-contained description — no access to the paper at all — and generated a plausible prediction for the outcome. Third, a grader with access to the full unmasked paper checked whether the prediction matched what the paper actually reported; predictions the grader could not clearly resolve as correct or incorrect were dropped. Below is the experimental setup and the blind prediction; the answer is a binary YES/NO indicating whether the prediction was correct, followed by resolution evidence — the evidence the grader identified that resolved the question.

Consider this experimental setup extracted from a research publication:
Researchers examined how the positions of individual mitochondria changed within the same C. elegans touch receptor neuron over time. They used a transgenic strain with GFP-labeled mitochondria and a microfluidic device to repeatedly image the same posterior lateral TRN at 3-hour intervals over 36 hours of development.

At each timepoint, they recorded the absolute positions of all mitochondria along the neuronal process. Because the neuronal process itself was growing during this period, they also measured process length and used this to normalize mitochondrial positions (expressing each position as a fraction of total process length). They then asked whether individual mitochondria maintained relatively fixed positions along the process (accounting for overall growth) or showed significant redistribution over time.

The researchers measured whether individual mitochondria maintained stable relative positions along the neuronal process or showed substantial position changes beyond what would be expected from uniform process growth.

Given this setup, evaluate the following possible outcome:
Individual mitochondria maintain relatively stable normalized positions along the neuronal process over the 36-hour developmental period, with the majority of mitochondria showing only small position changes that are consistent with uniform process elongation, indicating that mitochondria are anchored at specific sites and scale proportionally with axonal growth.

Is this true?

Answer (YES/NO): YES